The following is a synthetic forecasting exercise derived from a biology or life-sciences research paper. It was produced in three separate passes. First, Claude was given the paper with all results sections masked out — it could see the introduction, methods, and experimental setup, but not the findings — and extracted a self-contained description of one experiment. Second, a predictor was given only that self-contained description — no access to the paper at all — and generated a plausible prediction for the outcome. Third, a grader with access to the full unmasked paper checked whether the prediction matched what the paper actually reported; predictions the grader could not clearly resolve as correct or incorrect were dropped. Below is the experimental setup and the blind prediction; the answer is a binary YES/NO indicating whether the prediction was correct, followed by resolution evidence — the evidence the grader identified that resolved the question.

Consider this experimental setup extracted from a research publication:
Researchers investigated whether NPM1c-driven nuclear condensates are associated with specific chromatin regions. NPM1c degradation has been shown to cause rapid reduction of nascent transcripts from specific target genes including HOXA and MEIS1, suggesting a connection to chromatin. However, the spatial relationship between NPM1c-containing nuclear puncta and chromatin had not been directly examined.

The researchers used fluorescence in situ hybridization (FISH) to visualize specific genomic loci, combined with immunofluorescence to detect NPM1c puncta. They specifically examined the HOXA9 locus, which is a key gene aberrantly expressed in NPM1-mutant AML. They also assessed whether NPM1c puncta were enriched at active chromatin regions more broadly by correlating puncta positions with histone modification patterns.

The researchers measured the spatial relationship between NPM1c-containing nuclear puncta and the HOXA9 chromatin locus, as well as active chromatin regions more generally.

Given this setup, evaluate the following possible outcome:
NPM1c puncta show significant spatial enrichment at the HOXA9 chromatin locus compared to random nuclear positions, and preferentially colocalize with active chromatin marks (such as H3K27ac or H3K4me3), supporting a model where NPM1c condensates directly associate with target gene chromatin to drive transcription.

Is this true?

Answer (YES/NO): YES